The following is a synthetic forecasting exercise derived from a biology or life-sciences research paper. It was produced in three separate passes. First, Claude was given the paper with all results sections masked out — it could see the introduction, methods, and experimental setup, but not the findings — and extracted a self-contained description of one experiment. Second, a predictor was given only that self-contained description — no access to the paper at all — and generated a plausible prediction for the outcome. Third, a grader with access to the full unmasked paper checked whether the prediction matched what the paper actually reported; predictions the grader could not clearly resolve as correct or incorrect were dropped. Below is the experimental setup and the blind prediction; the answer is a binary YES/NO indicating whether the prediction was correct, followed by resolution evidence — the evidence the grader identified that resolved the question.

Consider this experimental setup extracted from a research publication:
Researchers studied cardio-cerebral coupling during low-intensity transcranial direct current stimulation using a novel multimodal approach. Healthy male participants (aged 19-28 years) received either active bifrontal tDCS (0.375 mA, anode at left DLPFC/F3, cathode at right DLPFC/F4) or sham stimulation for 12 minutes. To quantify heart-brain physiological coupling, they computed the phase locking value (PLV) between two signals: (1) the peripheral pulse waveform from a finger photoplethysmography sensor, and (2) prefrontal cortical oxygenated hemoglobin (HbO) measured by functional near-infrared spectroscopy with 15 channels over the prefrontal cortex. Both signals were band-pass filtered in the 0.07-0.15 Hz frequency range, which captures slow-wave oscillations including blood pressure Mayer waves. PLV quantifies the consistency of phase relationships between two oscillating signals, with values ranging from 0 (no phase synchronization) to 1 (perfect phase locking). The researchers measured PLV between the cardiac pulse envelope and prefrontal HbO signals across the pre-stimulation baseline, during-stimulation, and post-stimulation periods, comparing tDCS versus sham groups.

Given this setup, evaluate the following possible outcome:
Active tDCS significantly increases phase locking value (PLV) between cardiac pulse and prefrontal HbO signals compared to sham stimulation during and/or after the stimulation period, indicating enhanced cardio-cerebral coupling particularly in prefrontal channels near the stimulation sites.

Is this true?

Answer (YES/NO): NO